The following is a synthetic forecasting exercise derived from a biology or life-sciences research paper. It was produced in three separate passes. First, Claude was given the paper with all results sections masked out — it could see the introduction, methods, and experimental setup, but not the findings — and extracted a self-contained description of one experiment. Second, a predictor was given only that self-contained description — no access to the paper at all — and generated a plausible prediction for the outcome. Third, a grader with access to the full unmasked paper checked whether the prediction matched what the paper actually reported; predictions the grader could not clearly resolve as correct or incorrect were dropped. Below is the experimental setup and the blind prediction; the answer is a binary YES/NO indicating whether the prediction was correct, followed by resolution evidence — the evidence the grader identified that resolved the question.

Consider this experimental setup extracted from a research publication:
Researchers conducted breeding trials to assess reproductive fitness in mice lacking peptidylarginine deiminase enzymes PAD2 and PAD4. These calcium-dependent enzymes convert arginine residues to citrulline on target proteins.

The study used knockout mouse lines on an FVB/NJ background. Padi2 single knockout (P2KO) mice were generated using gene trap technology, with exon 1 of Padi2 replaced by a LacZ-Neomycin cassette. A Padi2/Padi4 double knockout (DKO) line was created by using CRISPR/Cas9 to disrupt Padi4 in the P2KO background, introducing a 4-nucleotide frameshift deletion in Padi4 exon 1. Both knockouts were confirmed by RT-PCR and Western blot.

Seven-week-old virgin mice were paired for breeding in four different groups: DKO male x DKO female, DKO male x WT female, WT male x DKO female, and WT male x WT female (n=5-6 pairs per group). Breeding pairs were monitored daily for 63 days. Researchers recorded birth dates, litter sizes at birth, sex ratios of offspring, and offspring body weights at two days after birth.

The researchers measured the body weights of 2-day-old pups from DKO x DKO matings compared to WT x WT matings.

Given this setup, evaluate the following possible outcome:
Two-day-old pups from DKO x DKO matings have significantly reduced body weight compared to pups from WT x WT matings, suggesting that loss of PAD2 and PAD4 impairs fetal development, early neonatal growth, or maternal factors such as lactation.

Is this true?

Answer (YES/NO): YES